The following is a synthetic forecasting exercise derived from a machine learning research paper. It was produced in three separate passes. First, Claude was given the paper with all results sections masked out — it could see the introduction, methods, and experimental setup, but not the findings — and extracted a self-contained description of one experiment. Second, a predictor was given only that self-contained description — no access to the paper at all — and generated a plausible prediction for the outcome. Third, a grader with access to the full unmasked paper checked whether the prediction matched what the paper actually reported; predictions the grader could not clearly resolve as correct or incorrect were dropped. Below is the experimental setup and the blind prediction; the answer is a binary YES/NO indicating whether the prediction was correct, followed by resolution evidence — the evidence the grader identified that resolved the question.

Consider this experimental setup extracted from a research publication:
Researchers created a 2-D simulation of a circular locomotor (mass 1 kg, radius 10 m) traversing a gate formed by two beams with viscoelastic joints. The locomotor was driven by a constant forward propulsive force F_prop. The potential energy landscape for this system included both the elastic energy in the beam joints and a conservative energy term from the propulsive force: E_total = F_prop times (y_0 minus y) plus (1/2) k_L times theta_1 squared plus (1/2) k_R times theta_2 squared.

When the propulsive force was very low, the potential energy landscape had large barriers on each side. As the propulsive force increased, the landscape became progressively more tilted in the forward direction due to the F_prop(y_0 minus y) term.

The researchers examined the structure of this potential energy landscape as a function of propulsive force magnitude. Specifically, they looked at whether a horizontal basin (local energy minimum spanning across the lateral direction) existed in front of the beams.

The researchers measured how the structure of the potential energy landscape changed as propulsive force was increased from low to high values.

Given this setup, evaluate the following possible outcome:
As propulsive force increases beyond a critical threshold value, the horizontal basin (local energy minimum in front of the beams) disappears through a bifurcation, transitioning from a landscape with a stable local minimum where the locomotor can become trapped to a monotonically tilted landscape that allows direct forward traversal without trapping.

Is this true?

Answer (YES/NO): YES